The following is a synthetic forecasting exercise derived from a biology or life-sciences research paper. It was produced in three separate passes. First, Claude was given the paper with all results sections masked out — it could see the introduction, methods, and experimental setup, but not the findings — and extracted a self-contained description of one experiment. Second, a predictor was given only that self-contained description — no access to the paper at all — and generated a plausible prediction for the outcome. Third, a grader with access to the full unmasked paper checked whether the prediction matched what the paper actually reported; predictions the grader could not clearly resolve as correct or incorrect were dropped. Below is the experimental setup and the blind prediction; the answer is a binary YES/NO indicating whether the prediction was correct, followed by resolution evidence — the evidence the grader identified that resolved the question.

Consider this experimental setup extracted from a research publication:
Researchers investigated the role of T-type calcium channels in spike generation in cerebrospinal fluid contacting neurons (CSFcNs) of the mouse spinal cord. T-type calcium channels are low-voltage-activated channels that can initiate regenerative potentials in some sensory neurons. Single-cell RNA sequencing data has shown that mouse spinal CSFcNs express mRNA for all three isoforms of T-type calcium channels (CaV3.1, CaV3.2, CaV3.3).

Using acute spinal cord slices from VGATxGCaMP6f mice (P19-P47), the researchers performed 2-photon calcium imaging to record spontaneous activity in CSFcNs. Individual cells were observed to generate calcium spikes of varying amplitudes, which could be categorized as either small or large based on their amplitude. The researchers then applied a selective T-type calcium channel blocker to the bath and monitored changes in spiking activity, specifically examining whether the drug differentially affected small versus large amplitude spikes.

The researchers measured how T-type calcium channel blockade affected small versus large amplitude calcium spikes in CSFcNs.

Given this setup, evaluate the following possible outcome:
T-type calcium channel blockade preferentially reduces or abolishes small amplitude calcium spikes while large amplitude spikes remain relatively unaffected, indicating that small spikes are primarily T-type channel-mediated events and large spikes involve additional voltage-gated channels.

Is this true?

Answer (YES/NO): NO